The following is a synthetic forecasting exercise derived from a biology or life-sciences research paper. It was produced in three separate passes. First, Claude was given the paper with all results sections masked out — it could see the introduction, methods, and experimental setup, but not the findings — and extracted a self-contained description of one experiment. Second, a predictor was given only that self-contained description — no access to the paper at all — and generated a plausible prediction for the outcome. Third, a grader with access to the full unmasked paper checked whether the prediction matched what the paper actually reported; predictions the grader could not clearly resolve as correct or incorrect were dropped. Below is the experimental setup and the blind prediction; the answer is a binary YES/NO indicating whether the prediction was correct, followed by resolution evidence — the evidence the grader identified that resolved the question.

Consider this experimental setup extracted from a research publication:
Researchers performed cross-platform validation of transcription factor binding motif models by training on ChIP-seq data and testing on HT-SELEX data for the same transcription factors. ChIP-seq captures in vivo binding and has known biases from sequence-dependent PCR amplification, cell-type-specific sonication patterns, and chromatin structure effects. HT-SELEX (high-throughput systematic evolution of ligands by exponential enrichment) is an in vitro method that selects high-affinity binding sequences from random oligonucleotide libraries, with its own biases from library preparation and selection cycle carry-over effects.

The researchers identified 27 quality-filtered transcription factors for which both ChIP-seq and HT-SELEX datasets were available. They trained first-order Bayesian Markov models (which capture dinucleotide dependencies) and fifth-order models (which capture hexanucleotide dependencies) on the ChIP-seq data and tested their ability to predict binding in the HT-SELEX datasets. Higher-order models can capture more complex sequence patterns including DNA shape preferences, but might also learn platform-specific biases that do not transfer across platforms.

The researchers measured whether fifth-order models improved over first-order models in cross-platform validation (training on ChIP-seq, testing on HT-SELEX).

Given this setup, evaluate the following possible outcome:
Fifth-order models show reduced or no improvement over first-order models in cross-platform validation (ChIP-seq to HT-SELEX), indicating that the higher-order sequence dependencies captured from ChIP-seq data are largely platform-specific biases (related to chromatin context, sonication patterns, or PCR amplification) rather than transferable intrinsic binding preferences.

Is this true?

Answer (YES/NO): NO